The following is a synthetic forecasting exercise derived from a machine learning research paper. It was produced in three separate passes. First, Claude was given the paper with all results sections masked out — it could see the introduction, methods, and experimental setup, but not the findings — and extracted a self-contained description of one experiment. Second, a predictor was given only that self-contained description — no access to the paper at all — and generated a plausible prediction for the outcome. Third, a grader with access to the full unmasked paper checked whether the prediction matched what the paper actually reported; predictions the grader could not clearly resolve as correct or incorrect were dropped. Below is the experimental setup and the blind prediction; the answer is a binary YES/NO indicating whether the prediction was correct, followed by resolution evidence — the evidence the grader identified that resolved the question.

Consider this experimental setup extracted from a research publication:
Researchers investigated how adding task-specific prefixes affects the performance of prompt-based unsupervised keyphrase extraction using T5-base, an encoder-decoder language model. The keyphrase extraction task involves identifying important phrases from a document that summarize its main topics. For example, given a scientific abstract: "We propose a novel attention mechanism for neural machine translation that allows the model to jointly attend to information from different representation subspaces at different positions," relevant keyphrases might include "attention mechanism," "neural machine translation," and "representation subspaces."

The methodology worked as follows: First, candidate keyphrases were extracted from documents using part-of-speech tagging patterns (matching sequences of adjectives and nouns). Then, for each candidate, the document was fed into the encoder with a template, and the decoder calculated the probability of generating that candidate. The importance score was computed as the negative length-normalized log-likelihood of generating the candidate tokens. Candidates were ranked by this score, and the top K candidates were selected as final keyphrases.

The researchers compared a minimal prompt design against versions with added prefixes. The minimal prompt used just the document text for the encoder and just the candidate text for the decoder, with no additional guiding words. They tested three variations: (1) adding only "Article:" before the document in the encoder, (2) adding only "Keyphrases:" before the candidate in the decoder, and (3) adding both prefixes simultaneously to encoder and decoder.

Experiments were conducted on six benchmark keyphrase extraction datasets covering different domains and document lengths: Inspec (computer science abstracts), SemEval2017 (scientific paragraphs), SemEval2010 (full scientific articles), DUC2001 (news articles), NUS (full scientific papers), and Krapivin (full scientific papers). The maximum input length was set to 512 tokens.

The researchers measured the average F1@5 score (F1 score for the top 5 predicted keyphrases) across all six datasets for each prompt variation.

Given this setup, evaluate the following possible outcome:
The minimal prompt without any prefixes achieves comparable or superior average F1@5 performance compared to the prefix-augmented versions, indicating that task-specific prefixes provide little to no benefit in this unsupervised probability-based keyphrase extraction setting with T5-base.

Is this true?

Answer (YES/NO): NO